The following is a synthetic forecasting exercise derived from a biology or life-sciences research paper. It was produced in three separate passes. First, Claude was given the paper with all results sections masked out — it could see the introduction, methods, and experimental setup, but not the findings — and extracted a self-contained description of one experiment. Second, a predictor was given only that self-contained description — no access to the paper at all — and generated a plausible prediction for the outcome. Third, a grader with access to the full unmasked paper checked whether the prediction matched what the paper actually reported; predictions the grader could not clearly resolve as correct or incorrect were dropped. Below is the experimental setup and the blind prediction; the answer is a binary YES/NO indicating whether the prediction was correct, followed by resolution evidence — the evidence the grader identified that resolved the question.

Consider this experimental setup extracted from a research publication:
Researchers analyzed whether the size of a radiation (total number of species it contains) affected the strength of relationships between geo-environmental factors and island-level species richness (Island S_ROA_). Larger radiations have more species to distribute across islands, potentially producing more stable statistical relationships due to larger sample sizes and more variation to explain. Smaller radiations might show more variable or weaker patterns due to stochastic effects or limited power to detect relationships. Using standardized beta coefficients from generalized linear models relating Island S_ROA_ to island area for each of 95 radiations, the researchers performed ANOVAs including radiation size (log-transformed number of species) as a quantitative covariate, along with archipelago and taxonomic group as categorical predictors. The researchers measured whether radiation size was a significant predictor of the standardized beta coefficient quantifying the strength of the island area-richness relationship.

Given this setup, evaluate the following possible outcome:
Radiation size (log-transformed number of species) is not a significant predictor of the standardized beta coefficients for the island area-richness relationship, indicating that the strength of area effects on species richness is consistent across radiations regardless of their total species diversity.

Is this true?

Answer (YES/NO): NO